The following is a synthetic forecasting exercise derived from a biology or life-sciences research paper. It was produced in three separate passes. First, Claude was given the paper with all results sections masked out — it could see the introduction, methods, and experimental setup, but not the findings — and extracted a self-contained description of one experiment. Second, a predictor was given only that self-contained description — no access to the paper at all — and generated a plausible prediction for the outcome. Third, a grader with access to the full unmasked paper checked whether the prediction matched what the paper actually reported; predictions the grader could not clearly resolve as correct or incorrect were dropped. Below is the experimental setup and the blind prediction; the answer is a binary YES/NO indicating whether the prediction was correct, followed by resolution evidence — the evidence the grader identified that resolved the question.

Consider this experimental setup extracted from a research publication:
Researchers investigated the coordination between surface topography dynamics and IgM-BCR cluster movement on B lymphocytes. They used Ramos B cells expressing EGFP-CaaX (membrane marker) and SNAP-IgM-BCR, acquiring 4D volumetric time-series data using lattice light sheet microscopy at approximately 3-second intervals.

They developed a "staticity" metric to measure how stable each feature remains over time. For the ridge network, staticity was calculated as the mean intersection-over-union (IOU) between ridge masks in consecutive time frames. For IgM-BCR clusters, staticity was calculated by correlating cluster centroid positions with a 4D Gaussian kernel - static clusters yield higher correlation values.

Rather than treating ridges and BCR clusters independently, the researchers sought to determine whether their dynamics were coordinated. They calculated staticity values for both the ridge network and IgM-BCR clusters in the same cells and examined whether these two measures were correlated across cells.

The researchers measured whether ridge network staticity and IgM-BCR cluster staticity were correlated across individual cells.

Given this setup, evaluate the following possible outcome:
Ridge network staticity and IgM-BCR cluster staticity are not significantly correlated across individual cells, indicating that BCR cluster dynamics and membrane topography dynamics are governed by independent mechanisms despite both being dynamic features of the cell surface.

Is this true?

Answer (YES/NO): NO